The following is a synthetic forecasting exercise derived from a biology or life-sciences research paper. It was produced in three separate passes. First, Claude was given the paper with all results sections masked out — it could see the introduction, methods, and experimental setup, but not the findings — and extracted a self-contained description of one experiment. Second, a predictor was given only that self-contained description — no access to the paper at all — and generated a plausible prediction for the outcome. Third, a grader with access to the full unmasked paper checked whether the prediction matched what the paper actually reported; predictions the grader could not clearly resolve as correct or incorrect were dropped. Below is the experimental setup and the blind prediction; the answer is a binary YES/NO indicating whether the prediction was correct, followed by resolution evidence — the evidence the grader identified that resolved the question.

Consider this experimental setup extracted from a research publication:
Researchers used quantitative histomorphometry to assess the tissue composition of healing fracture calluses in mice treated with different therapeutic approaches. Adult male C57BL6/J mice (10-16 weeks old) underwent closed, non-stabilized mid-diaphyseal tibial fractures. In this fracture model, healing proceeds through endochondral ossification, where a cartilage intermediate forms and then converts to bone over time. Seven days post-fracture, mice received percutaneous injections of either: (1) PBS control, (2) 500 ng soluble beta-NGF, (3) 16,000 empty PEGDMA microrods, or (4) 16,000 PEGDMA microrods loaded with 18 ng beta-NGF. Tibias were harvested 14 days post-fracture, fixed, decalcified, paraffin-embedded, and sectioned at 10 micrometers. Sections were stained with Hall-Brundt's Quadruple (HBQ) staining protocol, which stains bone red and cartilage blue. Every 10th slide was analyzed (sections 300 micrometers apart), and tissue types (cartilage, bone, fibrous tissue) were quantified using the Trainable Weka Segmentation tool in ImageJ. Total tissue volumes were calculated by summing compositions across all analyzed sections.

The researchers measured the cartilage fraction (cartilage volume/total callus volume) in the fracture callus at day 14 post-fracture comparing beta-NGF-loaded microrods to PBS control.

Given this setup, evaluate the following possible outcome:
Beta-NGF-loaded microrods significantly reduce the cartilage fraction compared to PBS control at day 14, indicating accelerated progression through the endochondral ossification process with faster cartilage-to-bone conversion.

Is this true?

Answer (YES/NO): YES